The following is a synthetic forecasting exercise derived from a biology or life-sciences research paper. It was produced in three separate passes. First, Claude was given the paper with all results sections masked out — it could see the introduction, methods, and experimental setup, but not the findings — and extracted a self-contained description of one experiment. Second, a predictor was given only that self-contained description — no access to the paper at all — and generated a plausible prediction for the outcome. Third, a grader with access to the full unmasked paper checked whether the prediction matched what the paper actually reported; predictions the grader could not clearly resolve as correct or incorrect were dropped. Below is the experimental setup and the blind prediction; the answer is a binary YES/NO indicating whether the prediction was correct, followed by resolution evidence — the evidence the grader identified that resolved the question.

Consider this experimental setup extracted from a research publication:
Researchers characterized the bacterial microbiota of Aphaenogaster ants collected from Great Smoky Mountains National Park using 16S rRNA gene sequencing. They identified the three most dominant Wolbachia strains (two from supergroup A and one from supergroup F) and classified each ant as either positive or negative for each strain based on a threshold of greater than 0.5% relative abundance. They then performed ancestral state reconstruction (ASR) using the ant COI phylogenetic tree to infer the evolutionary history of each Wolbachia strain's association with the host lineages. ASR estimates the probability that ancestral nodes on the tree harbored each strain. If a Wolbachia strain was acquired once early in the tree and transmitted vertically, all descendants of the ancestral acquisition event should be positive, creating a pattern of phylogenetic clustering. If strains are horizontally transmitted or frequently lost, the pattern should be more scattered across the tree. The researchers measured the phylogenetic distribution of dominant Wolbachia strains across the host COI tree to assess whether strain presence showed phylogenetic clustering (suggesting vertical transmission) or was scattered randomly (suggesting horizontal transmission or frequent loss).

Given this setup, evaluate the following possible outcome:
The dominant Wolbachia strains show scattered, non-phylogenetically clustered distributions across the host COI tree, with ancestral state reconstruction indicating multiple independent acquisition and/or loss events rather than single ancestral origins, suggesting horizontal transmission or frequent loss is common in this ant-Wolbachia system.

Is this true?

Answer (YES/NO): NO